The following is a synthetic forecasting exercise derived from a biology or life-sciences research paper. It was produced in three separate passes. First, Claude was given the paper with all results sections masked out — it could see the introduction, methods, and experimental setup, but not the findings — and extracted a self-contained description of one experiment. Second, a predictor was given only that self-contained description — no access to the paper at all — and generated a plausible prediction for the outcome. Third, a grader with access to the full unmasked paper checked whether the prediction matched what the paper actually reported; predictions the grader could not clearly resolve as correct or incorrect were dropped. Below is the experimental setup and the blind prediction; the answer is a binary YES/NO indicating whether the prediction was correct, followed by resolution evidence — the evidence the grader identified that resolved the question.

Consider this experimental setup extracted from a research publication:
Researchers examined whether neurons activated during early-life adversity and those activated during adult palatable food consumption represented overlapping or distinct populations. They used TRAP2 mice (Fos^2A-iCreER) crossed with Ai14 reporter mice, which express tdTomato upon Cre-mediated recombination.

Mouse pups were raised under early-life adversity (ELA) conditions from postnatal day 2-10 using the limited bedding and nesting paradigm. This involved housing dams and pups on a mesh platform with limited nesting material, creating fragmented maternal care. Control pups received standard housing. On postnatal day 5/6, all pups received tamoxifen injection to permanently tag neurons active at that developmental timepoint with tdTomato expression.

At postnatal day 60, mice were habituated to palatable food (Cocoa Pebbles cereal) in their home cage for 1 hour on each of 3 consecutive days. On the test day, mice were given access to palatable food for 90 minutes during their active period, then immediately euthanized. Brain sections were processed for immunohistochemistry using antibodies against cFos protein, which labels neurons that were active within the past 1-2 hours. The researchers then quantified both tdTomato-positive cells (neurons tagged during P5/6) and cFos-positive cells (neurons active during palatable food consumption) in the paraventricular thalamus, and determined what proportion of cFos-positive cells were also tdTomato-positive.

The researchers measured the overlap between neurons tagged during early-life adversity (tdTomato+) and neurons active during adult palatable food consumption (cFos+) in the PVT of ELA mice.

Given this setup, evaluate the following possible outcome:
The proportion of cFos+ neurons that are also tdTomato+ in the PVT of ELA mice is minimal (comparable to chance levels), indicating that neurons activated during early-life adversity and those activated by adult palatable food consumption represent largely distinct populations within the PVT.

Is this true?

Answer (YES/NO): NO